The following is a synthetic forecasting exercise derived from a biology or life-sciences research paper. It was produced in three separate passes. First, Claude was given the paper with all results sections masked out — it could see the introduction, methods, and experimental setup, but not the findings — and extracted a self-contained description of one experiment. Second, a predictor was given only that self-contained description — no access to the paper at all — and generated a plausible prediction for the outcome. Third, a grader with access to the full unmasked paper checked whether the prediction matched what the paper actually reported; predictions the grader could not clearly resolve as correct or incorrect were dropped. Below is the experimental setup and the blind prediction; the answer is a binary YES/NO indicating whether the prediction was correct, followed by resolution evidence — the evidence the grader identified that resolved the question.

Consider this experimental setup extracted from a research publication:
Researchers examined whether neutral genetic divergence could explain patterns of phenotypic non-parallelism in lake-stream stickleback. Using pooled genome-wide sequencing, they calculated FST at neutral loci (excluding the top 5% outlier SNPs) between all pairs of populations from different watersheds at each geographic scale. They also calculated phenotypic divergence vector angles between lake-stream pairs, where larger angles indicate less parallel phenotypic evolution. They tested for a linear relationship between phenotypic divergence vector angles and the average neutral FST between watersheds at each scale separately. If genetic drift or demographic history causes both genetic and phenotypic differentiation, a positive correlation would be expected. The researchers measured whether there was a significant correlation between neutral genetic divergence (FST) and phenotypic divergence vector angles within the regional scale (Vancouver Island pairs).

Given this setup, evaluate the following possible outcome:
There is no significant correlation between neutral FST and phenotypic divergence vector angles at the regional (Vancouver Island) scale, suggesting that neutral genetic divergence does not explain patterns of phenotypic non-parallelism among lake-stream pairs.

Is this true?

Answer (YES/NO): YES